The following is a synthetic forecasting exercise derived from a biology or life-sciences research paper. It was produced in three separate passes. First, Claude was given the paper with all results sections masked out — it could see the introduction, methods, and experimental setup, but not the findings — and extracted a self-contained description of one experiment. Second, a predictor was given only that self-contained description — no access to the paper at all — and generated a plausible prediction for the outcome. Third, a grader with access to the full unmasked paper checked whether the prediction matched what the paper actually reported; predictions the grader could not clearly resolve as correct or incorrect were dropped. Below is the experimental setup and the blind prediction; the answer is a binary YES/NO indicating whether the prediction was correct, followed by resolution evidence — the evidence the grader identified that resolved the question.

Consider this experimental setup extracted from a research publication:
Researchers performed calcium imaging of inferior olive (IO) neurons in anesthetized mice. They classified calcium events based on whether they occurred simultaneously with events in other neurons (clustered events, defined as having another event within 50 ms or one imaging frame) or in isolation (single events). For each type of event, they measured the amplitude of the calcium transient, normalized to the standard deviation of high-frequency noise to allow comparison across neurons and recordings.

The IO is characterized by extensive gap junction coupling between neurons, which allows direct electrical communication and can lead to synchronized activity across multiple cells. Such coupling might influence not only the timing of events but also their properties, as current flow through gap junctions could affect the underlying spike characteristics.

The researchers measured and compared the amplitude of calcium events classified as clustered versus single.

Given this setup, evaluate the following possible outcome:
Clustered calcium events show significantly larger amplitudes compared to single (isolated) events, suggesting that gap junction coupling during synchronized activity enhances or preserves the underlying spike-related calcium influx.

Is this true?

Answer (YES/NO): YES